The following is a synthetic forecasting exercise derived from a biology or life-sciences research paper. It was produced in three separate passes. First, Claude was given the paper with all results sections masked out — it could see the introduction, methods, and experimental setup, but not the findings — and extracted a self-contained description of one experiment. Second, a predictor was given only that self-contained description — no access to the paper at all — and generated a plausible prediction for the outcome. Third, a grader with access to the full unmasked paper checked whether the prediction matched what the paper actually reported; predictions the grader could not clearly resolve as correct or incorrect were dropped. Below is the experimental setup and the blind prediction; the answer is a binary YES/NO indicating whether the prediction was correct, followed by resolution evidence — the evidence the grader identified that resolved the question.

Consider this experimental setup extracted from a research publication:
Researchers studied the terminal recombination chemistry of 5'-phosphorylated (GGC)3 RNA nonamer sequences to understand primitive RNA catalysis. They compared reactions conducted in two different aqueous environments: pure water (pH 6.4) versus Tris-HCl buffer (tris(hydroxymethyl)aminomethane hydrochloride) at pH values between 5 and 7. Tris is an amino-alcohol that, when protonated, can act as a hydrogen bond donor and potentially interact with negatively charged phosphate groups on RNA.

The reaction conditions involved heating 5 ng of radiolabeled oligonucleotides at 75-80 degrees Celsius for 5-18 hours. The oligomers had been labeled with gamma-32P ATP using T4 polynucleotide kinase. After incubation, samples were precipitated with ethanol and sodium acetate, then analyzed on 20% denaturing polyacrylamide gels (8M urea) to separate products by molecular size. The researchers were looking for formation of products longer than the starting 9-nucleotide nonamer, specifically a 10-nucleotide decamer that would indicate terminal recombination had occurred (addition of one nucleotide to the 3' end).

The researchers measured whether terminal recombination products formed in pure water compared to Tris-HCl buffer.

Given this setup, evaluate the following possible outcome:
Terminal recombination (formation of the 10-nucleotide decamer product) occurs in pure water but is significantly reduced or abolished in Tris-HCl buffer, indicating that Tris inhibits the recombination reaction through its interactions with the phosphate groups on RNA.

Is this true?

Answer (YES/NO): NO